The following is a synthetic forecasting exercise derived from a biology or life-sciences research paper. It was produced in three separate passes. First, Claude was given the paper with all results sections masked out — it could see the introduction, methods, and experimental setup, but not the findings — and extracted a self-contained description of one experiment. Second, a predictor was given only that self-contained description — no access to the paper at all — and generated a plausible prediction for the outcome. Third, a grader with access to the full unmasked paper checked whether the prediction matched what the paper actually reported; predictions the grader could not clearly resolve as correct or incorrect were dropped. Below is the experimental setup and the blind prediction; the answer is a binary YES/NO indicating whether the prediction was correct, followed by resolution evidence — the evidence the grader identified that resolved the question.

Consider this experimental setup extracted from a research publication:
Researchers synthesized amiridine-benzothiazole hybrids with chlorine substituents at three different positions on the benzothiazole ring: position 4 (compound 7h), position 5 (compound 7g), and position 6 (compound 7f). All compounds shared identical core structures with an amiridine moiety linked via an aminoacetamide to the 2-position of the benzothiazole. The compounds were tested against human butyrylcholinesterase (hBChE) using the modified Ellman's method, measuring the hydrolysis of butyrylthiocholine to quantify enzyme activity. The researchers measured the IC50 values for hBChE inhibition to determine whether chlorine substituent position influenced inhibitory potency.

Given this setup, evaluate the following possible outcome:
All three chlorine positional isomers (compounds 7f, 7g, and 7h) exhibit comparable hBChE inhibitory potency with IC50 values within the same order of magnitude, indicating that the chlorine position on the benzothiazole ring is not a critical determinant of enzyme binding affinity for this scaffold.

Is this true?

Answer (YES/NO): NO